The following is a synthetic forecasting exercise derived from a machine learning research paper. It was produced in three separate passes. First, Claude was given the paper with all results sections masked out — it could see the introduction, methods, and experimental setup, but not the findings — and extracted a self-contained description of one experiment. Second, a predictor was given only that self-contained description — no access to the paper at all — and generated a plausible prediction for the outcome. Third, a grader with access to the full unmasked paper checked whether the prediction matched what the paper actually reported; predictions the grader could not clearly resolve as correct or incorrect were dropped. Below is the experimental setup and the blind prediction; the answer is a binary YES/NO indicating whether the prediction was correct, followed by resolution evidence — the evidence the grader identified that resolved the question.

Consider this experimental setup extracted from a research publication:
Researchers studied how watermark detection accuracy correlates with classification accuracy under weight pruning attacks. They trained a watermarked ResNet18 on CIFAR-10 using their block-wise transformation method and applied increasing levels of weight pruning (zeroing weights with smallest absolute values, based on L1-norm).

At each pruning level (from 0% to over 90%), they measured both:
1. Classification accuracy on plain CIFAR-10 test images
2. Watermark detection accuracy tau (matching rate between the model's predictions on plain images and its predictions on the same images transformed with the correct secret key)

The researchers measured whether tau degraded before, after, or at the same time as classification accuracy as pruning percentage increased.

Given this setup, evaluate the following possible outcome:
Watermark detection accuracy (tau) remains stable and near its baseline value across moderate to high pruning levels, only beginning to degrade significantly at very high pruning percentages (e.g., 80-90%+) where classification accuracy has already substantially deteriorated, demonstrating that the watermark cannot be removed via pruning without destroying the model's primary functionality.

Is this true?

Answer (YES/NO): NO